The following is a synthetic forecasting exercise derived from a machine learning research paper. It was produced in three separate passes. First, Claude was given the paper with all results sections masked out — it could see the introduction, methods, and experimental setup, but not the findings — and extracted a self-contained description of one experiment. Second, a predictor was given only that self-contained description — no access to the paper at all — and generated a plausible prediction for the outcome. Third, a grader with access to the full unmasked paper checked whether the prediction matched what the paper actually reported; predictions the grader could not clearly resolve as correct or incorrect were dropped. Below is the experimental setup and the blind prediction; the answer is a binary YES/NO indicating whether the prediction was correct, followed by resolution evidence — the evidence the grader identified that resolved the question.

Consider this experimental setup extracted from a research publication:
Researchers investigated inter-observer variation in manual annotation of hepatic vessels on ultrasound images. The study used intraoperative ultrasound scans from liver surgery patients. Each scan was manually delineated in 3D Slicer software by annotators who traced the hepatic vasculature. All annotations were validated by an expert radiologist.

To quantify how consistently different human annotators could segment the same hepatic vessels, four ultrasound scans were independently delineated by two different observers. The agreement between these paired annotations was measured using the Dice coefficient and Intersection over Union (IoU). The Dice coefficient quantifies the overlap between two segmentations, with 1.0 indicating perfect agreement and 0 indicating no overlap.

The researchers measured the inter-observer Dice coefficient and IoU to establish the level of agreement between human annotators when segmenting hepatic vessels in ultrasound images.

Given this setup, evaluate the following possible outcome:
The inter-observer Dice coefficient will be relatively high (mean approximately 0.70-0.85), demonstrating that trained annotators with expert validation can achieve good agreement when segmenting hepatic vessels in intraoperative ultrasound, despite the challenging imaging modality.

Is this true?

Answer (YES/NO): NO